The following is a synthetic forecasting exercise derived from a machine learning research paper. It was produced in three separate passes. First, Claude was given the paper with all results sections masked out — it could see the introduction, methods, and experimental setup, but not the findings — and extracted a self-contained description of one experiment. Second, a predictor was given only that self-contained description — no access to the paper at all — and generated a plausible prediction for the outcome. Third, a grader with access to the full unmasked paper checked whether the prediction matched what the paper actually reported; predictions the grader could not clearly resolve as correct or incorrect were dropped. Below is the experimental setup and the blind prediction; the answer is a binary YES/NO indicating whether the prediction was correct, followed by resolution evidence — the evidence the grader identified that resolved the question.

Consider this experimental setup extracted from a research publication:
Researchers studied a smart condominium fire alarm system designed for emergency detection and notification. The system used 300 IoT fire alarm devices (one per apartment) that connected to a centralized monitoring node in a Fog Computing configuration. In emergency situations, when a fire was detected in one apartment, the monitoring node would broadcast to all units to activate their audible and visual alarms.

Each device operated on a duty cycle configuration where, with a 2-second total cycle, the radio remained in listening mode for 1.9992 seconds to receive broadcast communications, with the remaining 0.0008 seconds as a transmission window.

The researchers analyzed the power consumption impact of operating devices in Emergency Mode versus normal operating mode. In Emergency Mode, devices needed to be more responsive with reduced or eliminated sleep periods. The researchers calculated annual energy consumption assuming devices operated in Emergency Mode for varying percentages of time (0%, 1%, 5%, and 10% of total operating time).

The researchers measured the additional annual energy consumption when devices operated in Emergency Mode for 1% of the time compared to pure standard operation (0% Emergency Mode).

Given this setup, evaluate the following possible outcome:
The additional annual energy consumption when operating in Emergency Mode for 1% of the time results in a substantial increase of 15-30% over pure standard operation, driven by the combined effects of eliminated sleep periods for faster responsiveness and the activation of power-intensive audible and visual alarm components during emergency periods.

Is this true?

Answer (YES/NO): NO